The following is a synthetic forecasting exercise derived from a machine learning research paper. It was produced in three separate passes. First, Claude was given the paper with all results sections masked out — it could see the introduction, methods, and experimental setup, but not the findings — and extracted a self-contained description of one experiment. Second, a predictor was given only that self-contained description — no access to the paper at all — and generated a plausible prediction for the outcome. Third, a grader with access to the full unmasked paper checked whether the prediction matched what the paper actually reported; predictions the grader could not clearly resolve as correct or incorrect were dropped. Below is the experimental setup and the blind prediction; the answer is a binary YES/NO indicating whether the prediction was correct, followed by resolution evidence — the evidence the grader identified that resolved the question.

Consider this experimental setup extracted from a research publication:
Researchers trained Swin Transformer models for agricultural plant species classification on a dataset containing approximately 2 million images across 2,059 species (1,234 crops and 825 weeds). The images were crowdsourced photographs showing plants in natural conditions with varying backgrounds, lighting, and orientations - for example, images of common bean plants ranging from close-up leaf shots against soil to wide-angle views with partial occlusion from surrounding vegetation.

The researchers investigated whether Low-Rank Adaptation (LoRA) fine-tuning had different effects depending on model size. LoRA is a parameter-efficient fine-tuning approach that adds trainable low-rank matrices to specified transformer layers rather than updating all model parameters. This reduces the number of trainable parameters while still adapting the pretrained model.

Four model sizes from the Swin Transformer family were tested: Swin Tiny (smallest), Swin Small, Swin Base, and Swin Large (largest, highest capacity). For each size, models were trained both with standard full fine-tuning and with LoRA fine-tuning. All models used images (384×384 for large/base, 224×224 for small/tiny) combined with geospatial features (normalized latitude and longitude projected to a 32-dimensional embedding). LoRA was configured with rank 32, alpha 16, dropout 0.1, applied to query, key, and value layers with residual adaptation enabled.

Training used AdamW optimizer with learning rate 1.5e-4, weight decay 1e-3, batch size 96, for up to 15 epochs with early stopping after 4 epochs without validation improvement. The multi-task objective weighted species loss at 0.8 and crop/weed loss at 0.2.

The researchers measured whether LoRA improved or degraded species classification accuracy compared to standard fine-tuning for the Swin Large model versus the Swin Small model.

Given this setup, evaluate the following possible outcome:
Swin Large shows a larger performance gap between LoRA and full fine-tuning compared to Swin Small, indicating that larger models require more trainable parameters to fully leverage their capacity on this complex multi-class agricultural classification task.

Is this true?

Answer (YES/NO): NO